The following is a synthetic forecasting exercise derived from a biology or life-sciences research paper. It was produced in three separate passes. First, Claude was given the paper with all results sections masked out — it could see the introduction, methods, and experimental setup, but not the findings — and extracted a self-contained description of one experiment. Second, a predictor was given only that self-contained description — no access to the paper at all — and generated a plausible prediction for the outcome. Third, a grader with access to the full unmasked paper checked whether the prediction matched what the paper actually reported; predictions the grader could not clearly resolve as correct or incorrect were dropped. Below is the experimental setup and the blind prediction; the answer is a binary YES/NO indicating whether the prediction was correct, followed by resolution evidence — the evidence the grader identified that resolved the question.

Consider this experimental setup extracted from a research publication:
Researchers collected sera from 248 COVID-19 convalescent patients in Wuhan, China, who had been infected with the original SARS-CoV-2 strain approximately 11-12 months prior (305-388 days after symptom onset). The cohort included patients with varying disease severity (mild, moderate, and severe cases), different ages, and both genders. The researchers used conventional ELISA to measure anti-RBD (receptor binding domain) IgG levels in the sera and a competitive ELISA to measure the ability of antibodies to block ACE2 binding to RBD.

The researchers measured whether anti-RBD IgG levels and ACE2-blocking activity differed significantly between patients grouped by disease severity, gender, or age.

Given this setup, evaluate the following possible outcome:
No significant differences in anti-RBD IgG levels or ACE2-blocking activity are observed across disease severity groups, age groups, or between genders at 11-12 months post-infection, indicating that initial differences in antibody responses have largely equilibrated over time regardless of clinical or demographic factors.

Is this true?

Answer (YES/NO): YES